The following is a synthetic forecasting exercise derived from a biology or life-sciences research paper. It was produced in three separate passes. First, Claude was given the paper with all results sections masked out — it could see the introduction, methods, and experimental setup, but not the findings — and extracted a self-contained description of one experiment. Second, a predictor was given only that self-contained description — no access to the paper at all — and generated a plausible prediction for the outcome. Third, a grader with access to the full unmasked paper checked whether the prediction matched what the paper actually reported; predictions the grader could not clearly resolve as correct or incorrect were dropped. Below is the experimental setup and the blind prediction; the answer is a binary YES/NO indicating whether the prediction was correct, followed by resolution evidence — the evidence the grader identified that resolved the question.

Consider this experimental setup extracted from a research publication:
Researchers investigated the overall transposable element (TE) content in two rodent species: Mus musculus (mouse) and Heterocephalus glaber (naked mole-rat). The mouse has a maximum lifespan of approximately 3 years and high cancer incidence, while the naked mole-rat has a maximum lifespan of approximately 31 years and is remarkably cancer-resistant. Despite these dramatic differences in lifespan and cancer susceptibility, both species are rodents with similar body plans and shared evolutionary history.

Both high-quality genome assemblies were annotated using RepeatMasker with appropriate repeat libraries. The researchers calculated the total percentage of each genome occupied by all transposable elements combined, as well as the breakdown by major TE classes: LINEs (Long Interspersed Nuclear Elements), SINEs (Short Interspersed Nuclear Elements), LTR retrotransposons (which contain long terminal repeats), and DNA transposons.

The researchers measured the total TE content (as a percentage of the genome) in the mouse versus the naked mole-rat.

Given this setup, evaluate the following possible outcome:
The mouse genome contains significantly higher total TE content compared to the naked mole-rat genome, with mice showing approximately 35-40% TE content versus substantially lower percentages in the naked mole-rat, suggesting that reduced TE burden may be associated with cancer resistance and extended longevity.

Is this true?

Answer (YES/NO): NO